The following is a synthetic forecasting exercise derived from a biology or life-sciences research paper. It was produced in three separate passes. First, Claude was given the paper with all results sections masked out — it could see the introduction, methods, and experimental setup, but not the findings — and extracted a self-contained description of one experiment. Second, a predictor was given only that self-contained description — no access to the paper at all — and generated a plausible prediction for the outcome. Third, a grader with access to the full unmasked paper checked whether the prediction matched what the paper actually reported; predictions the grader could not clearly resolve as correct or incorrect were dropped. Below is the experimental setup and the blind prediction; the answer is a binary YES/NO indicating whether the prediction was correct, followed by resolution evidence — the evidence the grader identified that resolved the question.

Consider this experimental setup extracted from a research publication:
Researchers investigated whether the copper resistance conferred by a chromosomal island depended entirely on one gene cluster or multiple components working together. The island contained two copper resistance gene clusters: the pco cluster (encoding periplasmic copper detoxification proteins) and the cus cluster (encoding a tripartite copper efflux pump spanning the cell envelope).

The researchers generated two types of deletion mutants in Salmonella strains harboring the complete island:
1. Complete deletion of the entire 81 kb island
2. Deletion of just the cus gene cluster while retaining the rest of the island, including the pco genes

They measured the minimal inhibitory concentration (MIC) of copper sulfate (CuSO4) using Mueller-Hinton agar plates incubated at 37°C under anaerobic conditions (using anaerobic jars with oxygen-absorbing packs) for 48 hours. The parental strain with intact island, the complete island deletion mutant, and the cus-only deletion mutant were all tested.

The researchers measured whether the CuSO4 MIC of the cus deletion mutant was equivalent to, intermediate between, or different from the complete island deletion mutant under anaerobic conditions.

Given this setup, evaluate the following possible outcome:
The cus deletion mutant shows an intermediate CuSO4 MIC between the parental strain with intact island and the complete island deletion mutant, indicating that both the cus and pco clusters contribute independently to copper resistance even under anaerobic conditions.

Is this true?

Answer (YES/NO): NO